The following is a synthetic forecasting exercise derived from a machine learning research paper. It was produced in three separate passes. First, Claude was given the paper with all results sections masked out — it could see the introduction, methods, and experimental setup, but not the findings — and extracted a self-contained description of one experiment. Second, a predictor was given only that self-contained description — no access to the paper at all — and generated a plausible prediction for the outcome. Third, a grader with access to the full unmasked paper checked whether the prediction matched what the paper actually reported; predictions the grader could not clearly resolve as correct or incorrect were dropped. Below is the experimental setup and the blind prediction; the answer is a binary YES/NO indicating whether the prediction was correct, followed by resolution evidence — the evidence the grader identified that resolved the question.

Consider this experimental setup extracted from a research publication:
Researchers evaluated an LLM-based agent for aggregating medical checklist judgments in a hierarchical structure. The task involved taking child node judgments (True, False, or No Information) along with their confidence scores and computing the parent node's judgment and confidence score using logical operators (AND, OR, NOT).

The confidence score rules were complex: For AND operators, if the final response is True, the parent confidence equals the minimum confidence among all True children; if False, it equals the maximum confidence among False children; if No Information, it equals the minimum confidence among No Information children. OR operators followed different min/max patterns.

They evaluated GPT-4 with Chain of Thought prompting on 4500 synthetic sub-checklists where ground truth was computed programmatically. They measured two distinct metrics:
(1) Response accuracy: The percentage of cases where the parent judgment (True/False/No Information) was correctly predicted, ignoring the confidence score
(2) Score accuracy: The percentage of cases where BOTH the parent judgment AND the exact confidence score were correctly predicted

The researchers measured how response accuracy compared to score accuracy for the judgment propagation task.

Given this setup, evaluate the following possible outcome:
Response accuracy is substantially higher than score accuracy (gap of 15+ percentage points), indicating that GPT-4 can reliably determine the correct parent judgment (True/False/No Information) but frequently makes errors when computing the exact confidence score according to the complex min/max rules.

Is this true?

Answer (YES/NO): NO